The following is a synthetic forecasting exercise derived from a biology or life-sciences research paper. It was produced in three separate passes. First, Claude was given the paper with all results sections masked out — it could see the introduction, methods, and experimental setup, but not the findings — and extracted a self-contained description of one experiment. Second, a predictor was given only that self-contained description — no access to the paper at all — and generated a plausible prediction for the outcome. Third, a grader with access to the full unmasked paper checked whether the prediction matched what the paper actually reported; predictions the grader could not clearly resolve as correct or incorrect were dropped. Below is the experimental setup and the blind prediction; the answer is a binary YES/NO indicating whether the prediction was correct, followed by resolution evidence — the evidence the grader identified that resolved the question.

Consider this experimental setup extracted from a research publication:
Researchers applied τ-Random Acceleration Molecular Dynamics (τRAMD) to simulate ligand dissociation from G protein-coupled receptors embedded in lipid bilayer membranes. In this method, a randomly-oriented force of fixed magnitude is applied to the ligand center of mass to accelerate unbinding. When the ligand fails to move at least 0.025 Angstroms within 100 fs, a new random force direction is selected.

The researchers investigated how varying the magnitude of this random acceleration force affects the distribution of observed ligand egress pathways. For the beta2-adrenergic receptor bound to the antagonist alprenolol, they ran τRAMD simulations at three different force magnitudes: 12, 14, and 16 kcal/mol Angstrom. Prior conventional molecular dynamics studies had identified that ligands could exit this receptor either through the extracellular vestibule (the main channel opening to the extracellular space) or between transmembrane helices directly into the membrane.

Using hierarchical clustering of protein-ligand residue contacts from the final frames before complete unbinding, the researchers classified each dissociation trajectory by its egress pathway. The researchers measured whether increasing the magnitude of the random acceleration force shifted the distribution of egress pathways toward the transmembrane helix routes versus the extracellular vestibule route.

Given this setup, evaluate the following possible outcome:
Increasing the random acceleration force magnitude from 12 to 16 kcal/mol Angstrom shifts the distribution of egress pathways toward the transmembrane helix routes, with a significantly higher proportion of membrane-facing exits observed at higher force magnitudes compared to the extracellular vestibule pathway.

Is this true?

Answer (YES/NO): YES